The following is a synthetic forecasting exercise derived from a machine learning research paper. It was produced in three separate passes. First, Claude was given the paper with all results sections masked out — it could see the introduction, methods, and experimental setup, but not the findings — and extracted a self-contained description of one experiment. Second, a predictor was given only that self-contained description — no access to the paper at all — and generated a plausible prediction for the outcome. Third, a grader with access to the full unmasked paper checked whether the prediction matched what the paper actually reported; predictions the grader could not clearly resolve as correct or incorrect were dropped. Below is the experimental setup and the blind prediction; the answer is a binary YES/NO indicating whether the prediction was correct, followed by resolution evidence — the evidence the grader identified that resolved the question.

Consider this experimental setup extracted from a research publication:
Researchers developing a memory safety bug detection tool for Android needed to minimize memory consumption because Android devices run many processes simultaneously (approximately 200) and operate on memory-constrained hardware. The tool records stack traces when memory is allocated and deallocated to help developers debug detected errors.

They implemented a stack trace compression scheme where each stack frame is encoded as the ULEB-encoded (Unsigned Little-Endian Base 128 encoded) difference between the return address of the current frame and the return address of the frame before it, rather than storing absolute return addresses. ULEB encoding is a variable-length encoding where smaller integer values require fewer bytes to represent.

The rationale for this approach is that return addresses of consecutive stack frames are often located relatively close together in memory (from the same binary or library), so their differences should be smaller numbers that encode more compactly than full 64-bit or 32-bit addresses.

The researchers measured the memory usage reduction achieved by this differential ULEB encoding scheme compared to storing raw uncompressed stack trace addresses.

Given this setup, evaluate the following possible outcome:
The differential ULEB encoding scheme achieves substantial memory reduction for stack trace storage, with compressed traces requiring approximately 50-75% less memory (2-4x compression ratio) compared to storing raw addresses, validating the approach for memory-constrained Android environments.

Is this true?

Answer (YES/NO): YES